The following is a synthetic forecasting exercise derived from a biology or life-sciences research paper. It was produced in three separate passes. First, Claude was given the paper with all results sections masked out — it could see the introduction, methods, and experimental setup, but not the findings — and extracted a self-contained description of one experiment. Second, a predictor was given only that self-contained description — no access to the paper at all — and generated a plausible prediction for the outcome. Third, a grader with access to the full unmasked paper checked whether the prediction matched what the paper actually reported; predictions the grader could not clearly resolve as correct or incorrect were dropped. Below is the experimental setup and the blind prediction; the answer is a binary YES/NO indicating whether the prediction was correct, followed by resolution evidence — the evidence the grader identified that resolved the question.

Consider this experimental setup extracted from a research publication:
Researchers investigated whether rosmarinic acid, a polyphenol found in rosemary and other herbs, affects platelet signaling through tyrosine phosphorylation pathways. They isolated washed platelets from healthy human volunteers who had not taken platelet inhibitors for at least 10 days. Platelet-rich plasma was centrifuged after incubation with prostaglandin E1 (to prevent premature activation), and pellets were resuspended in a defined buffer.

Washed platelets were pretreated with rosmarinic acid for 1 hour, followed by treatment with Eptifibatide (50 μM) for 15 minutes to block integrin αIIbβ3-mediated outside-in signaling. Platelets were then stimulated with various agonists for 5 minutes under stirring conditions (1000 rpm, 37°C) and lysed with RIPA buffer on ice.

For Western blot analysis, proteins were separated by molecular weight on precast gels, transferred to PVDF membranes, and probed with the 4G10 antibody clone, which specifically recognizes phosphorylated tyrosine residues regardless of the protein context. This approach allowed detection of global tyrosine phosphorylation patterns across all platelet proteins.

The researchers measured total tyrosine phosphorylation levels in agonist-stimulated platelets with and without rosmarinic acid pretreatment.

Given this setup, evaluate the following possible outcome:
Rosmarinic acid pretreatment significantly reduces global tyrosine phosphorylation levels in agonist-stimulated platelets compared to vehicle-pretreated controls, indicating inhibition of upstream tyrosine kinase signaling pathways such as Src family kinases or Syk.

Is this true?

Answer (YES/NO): YES